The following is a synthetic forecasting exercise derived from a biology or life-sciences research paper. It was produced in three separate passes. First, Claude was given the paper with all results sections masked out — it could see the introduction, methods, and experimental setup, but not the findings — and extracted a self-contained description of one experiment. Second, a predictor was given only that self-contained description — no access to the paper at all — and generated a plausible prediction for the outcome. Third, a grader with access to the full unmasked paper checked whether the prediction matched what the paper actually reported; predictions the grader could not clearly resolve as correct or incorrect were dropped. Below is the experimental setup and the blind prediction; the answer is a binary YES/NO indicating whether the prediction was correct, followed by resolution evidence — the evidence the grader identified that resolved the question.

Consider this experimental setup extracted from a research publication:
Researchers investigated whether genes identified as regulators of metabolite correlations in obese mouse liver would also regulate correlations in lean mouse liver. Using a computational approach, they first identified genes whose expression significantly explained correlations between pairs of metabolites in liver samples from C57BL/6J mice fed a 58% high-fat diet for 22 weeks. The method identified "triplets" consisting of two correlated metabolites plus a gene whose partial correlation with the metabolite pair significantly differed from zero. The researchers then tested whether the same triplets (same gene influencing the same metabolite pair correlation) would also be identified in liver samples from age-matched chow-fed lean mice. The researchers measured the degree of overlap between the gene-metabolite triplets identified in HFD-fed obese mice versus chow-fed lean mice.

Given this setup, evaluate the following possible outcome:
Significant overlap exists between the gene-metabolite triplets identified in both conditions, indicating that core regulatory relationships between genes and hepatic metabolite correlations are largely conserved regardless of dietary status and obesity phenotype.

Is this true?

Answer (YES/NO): NO